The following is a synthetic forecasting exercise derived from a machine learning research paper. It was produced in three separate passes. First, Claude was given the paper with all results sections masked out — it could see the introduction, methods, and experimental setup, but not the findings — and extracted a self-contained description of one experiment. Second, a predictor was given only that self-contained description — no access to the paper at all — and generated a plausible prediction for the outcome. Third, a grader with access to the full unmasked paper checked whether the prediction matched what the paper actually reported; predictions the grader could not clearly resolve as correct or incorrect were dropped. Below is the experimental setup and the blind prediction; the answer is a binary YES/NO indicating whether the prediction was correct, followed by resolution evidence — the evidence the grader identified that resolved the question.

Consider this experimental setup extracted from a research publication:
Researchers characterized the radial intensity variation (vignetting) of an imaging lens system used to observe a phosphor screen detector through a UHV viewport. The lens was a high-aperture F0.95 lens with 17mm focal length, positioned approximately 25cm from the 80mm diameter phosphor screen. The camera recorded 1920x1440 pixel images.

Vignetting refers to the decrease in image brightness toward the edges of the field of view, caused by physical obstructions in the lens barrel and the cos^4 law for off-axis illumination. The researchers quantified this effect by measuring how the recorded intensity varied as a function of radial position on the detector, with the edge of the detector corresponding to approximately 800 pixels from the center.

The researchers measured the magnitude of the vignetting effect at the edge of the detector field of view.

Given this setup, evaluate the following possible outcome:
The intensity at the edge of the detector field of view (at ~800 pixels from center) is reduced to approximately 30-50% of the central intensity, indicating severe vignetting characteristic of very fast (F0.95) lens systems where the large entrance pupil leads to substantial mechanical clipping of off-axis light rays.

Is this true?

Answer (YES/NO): NO